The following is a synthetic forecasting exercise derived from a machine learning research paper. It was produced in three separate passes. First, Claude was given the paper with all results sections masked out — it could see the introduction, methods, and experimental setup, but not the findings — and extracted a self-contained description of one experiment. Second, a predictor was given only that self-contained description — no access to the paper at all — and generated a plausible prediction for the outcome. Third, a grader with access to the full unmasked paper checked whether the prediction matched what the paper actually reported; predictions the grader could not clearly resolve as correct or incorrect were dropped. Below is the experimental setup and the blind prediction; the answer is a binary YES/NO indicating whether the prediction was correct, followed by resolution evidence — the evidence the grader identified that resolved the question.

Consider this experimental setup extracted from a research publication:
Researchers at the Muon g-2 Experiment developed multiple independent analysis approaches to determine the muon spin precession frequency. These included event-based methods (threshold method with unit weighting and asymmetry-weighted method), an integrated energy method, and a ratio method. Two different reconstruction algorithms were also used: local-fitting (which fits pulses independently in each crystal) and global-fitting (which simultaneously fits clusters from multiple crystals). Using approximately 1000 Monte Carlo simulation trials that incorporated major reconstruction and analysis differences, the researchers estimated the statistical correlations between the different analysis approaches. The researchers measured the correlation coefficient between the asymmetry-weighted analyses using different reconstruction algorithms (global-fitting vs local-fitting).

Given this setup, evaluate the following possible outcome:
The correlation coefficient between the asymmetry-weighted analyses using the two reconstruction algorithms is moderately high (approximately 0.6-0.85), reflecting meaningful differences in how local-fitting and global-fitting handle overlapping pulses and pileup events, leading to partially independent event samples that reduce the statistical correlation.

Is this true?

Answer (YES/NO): NO